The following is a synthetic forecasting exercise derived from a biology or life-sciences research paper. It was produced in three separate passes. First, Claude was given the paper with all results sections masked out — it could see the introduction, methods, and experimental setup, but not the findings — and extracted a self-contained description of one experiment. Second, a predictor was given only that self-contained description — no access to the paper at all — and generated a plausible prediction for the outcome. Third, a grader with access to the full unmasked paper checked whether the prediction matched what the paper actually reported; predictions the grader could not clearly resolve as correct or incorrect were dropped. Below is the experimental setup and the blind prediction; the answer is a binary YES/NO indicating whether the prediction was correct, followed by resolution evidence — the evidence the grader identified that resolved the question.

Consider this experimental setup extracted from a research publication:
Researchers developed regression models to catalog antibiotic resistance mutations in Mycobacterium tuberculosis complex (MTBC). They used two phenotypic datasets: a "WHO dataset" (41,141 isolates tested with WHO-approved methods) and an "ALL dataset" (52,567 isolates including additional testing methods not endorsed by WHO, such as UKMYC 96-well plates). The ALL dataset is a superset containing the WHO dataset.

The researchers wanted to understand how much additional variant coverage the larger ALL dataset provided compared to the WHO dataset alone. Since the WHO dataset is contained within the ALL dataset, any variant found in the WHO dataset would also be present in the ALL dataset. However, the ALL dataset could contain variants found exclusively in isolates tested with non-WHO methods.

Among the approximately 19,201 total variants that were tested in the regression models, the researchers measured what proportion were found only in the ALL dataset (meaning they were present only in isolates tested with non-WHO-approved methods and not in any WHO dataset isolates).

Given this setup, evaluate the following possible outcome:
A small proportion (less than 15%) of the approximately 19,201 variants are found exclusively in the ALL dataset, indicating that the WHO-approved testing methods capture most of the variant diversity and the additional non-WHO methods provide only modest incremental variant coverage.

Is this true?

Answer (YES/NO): NO